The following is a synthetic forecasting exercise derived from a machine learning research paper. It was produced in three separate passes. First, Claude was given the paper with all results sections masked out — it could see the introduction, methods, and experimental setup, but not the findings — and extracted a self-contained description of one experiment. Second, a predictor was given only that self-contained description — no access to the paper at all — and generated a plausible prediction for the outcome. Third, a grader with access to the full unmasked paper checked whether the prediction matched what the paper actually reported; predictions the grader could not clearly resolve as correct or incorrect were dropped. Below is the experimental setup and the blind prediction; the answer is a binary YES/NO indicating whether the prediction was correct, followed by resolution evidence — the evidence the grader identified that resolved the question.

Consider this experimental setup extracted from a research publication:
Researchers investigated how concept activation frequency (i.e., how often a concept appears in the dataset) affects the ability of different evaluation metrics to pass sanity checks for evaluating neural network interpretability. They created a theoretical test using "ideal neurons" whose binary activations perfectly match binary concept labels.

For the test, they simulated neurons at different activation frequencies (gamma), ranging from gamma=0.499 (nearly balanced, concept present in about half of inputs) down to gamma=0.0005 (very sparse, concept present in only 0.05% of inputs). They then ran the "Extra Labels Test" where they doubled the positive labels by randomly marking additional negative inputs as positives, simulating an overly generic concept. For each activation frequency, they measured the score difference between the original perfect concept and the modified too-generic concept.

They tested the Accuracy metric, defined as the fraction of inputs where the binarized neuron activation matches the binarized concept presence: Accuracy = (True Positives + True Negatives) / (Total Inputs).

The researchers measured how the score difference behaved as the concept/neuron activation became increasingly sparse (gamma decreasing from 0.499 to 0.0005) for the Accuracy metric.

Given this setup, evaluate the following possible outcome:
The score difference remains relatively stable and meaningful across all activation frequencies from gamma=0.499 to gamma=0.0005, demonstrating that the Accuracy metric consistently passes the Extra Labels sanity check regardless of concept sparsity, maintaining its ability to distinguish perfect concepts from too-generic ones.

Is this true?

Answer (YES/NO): NO